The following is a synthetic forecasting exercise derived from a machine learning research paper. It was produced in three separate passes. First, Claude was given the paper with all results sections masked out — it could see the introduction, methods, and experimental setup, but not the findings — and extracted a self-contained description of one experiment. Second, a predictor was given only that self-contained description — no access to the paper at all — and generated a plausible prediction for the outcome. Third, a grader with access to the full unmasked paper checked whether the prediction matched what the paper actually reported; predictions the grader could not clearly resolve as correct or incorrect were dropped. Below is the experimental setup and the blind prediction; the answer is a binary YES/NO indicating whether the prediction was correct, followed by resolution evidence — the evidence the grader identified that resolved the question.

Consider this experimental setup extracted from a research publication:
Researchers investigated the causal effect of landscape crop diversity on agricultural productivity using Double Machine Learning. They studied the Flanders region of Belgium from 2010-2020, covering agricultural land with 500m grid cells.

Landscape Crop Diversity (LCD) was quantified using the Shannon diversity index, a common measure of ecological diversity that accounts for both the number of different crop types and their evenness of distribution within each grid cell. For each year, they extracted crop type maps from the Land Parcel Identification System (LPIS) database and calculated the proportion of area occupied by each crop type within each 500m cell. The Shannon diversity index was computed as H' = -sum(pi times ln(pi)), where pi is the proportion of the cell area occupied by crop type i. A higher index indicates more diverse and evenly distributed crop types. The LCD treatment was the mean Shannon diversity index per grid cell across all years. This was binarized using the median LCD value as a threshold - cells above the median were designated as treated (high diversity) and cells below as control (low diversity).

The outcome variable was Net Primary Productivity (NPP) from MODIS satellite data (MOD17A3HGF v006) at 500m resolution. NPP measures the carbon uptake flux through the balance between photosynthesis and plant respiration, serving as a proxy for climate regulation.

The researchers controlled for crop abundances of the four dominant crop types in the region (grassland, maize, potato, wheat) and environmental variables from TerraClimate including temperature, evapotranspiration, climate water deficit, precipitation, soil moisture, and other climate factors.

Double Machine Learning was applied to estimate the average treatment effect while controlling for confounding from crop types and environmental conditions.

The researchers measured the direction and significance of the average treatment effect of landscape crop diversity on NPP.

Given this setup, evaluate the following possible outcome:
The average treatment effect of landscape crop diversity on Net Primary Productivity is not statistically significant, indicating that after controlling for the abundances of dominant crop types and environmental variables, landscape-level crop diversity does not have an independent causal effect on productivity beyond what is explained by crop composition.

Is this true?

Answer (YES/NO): NO